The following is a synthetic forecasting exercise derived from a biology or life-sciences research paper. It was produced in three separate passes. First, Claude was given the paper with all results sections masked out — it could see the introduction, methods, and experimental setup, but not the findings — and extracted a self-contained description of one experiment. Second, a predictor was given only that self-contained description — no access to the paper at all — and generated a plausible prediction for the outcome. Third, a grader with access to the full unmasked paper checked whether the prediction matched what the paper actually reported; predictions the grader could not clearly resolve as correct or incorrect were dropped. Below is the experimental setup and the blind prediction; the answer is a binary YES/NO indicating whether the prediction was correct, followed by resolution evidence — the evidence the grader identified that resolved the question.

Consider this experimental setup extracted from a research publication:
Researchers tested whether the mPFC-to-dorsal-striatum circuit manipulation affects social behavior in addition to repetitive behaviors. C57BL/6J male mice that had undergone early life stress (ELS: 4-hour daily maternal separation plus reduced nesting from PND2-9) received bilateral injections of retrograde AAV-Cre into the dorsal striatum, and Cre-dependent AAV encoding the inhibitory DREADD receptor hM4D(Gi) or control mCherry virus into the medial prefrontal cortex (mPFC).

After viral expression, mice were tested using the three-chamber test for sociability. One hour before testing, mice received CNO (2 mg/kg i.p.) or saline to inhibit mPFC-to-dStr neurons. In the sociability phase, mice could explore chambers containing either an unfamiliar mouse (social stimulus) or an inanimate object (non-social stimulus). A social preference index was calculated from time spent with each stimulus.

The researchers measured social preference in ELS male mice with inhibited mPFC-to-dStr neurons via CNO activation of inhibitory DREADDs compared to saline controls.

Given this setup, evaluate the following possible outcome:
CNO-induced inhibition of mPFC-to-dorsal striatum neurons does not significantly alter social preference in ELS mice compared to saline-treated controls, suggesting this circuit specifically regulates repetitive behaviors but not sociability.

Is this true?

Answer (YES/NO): NO